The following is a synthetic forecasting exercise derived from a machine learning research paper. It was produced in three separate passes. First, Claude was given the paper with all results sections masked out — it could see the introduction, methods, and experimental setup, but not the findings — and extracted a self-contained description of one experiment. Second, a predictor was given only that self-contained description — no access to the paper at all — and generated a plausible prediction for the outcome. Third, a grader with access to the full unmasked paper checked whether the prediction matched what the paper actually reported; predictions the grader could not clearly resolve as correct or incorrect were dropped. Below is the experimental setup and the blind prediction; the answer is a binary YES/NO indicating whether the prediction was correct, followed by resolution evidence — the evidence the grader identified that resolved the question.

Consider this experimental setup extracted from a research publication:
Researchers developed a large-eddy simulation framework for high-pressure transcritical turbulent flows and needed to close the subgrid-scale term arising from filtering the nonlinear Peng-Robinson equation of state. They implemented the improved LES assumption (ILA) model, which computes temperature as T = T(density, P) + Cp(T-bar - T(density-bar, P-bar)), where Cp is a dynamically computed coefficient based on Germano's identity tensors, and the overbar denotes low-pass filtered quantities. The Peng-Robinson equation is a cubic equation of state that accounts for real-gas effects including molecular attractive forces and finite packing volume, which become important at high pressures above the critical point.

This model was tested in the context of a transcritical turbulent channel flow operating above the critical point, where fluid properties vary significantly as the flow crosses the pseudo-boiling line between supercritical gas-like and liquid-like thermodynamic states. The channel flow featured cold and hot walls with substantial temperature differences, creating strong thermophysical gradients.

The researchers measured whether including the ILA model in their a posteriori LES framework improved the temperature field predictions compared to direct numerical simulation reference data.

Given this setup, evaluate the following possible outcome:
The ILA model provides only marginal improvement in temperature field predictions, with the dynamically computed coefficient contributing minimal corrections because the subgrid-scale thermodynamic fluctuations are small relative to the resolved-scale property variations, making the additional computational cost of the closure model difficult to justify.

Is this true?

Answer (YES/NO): NO